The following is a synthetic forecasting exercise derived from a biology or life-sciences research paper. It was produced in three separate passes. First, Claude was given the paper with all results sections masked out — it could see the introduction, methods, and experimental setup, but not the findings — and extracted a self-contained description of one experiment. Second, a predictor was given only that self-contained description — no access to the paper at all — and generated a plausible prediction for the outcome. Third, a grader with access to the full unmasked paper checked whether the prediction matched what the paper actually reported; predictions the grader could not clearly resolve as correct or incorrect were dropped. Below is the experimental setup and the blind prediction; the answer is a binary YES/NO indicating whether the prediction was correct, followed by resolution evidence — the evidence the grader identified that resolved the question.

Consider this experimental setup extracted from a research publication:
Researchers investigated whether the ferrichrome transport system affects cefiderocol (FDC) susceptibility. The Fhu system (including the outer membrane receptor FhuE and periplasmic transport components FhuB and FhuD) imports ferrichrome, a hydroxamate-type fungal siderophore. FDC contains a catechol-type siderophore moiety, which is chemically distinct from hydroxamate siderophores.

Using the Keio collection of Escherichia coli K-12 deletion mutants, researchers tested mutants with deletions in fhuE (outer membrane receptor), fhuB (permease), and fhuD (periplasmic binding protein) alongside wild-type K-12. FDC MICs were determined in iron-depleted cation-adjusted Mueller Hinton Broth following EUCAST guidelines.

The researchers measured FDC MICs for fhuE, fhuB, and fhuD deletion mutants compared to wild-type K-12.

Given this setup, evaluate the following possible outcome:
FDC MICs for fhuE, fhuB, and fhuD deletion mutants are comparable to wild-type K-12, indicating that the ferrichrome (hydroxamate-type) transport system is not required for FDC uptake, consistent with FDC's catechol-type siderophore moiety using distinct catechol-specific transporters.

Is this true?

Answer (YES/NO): YES